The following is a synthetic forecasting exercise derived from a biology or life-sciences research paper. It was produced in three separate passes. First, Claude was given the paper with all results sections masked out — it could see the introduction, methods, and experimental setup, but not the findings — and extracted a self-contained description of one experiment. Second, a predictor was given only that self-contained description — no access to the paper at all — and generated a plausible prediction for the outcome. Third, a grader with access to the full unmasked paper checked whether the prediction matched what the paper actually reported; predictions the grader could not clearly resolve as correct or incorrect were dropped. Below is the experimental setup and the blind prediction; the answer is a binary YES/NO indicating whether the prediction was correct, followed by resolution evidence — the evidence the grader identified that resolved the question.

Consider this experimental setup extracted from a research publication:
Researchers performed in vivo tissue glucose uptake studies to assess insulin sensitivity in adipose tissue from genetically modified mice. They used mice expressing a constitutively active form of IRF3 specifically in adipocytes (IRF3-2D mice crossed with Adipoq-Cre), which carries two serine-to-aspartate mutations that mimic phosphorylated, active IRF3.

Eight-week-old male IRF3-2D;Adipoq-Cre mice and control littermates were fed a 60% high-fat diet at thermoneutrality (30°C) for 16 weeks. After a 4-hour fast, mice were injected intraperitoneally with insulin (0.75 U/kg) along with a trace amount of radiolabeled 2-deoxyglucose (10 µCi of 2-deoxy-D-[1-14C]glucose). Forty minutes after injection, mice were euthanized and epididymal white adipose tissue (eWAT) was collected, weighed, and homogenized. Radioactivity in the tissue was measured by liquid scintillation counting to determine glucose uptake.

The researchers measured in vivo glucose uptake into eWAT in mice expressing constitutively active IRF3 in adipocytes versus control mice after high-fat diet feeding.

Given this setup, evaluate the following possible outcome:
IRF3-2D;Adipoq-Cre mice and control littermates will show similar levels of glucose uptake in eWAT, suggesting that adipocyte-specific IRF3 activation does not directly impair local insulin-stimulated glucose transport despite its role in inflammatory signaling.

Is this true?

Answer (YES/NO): NO